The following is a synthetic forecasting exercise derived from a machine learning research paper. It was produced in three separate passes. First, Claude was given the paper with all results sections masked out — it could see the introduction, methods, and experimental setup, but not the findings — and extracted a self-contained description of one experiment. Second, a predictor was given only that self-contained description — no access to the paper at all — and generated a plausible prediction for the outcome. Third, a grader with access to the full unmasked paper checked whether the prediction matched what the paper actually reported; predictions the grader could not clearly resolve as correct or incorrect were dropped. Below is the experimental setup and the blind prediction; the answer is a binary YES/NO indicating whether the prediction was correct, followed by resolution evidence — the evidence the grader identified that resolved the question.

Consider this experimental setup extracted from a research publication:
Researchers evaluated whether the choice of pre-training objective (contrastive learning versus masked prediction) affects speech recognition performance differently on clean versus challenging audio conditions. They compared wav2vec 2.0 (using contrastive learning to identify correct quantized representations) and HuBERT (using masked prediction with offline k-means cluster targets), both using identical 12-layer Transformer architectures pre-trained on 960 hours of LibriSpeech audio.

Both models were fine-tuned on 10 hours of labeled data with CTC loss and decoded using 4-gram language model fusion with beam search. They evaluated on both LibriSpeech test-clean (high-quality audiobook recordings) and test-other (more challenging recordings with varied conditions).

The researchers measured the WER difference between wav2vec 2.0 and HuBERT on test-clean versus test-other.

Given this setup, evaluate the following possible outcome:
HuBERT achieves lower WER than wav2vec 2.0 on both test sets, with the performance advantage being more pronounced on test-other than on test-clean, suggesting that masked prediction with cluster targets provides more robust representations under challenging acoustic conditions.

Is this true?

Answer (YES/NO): NO